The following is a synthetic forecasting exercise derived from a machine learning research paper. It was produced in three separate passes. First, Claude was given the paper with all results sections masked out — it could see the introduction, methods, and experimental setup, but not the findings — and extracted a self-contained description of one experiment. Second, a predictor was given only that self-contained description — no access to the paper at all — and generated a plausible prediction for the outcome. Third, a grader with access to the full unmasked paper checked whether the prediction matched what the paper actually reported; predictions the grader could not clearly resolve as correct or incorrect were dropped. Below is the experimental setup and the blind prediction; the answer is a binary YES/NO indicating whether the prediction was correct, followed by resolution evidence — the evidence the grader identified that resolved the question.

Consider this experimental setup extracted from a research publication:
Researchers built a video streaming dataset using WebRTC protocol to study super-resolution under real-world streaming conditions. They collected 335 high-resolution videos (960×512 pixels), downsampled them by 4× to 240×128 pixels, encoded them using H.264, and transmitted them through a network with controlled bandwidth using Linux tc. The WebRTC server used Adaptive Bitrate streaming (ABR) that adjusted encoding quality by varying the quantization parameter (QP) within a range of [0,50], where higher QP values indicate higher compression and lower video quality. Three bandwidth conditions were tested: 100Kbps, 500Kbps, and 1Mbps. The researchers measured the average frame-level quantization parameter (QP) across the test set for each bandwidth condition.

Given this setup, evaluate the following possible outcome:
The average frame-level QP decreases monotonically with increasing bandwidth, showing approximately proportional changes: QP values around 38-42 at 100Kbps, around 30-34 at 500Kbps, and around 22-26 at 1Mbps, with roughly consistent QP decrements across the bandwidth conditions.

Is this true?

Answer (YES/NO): NO